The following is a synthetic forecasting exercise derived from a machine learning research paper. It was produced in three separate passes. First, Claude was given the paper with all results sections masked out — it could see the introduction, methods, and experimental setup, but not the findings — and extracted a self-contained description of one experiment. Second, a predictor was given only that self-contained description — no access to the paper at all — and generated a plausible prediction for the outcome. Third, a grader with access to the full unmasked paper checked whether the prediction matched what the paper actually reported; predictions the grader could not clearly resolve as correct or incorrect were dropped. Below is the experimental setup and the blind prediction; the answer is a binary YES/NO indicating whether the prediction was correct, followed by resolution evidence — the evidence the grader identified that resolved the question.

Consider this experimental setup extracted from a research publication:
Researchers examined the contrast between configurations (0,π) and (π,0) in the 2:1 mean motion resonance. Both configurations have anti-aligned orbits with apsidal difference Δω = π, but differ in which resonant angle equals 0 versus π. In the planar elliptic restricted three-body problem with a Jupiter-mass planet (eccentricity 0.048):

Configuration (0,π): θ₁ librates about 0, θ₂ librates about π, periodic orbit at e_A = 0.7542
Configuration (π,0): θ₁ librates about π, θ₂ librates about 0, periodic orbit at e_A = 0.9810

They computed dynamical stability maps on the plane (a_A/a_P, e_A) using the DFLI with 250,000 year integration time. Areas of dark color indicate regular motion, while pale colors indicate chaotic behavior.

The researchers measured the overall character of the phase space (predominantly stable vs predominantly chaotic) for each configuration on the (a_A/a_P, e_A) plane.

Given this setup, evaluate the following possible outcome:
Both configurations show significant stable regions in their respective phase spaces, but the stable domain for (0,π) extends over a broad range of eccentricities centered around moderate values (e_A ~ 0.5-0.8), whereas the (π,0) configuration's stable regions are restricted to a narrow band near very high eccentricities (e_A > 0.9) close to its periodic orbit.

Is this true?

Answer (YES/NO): NO